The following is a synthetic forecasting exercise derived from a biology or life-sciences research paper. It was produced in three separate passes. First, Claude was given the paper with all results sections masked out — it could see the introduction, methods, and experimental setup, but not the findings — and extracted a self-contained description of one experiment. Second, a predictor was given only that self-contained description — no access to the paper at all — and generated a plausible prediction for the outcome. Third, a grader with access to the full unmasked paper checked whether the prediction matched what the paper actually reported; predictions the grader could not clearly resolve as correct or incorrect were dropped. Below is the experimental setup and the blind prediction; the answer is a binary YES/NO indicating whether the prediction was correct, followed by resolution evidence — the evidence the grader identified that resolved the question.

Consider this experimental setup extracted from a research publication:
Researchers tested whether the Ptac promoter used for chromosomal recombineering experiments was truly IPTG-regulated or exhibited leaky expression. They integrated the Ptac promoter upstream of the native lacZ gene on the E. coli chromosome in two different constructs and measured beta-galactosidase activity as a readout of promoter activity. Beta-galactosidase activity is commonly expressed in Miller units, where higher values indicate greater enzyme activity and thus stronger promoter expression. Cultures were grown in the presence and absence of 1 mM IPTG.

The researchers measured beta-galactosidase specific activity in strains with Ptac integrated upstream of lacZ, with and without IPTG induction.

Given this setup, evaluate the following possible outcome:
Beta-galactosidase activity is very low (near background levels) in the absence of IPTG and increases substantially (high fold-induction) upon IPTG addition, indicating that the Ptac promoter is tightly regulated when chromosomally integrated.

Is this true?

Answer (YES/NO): NO